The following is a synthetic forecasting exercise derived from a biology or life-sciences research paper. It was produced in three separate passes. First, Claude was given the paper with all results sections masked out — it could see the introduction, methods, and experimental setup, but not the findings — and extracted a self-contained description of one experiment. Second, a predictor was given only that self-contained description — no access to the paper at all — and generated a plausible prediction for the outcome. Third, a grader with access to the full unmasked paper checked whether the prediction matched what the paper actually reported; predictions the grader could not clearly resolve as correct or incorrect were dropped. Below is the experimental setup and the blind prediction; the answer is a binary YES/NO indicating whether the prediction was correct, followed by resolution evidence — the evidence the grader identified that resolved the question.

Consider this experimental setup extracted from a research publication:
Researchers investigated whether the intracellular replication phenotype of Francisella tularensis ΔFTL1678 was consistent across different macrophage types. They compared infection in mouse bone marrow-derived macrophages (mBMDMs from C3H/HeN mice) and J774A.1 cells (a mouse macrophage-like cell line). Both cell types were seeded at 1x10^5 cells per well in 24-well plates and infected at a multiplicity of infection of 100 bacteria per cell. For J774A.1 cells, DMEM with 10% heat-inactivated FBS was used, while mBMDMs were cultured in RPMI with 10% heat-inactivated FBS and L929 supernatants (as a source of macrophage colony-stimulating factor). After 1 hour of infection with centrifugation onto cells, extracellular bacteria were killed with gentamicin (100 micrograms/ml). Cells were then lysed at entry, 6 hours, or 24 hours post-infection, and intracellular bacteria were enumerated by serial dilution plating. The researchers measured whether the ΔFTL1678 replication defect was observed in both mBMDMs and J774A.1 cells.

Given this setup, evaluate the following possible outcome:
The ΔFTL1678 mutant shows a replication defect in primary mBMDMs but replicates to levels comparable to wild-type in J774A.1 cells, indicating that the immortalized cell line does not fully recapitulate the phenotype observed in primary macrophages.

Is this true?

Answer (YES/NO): NO